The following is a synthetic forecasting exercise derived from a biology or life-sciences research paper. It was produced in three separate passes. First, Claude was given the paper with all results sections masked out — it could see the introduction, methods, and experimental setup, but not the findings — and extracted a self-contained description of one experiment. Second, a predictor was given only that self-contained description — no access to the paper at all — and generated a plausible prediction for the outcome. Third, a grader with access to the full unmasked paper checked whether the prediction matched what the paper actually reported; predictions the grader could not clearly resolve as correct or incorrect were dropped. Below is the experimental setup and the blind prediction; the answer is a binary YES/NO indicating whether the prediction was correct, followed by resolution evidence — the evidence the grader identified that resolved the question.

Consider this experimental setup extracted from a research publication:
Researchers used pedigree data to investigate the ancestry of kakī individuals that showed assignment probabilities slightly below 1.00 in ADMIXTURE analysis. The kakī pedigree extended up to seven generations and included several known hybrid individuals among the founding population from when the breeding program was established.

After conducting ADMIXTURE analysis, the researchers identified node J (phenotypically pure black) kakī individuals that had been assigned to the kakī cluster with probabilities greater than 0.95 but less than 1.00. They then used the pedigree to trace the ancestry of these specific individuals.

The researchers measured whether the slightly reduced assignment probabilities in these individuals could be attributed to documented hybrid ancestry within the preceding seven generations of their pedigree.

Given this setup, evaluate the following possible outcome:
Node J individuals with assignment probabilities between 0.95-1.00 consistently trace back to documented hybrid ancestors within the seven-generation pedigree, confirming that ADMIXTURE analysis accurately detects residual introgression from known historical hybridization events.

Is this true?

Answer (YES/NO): YES